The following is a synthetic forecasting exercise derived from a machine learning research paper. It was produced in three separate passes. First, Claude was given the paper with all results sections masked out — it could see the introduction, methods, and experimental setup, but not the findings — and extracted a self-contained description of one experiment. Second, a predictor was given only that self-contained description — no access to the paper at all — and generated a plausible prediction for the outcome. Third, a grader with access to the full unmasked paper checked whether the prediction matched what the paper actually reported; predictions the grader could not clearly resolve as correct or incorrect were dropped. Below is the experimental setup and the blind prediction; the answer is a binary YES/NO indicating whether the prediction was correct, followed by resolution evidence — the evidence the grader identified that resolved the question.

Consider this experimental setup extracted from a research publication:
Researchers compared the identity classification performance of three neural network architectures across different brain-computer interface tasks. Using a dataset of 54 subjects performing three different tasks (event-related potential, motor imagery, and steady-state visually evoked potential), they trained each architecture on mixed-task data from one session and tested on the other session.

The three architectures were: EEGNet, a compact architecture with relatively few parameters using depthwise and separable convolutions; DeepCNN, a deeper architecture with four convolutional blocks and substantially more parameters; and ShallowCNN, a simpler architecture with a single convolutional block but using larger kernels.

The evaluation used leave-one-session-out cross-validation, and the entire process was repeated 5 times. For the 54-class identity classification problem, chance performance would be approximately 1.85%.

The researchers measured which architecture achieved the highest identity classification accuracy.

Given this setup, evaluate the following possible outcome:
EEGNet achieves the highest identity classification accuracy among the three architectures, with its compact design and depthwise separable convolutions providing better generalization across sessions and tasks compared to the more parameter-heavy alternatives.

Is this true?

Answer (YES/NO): NO